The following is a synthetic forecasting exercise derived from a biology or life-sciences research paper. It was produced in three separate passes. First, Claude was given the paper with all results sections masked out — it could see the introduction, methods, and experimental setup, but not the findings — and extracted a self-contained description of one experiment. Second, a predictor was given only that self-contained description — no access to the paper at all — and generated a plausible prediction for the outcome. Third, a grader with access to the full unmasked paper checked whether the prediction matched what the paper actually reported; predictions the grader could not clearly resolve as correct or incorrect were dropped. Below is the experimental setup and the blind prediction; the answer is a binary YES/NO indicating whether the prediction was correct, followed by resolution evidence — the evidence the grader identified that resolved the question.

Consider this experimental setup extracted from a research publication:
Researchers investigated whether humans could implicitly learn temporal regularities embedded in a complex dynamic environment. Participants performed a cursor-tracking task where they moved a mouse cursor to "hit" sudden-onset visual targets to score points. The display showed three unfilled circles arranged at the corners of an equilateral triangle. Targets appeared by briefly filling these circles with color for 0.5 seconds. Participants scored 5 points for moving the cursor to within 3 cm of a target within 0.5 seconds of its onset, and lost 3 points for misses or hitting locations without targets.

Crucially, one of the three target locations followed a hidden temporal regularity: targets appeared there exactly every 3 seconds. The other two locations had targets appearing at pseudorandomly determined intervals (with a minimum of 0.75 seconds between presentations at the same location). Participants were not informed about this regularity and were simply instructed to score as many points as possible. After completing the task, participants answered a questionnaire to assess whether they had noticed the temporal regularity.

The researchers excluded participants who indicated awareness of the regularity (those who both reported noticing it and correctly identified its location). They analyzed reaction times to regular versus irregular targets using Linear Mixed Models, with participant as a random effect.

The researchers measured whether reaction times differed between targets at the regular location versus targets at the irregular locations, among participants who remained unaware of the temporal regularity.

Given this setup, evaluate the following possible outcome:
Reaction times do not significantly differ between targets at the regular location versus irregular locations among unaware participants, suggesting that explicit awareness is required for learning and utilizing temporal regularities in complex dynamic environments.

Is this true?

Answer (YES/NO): NO